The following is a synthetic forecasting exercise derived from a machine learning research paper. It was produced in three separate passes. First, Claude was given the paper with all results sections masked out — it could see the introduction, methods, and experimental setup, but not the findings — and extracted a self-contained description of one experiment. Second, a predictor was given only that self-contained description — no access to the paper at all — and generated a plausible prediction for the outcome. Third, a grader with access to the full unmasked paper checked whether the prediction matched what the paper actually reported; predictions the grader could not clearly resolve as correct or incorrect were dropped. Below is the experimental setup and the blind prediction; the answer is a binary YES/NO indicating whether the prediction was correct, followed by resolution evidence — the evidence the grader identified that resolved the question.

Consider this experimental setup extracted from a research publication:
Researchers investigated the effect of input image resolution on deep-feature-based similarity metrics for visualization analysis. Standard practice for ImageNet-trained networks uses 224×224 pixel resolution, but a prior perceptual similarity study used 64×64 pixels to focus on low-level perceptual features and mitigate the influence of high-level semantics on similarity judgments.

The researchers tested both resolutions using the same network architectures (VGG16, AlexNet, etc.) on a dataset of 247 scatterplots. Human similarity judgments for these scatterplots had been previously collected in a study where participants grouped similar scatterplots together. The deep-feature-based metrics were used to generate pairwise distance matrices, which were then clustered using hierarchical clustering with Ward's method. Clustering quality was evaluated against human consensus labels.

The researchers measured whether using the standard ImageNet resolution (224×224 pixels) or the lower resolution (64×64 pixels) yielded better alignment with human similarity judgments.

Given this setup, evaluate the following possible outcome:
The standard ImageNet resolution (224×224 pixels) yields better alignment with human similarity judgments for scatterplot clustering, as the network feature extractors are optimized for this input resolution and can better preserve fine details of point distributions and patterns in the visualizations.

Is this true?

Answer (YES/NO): NO